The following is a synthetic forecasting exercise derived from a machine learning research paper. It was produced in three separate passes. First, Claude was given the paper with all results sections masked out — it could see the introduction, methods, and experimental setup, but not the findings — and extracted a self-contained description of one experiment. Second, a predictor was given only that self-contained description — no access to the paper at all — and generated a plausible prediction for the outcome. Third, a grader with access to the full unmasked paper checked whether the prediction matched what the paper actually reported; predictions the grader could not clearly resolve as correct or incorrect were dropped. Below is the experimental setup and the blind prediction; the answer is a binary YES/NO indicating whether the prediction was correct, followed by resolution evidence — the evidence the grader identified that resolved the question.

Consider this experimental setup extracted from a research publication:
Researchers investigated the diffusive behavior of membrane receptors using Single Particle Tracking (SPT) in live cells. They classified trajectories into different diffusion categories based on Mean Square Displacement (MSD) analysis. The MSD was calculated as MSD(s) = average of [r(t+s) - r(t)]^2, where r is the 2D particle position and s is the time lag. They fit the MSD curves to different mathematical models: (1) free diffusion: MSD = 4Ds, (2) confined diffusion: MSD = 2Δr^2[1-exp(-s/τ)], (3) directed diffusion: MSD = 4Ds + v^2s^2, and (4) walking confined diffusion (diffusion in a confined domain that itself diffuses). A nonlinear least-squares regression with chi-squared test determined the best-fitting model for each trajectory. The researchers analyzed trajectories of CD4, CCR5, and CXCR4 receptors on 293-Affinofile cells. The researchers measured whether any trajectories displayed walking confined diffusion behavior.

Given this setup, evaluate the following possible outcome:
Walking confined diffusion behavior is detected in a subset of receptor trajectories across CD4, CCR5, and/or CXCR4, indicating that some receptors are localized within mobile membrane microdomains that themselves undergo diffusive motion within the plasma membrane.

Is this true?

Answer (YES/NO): NO